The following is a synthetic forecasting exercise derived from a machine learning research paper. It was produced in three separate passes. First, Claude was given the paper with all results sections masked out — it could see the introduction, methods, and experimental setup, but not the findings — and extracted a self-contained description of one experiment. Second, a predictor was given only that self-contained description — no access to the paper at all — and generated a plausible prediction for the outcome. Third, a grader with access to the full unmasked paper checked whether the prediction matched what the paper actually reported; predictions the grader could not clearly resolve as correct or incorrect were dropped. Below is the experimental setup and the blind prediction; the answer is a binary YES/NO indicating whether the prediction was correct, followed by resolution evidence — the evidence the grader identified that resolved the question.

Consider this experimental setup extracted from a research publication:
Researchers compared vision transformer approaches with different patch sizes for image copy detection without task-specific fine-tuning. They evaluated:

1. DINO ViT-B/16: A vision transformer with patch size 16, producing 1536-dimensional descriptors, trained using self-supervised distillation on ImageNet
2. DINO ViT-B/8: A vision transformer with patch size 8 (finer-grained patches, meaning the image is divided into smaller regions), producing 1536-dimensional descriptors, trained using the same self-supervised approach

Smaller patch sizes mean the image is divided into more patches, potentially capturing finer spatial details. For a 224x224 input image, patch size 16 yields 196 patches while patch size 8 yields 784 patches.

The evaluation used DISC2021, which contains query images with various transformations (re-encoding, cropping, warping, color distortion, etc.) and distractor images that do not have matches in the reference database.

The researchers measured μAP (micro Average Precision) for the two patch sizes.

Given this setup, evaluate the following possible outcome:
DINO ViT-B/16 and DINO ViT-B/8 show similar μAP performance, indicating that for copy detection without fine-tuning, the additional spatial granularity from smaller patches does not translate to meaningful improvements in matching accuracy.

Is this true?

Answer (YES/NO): YES